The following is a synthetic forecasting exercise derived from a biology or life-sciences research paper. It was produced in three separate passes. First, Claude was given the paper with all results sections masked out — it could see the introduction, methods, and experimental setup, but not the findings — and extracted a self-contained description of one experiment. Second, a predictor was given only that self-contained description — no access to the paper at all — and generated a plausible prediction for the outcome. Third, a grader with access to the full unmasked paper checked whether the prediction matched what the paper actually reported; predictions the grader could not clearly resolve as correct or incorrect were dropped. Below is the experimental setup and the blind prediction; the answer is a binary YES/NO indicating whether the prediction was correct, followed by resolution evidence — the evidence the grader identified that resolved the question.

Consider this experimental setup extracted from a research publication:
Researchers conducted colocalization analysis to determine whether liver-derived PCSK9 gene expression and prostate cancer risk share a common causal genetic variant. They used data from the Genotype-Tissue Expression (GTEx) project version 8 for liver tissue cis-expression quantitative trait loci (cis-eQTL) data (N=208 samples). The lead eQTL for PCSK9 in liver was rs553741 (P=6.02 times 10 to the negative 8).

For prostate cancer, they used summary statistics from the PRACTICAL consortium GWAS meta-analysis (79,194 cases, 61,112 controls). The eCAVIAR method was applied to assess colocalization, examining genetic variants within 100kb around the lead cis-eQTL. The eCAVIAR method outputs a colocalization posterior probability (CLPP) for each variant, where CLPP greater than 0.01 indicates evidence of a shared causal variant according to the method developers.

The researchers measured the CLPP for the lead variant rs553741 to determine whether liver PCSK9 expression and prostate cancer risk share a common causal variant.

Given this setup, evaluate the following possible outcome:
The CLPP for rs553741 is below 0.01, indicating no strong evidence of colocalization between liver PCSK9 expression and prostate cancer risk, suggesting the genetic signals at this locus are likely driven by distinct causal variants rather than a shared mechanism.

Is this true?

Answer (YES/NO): NO